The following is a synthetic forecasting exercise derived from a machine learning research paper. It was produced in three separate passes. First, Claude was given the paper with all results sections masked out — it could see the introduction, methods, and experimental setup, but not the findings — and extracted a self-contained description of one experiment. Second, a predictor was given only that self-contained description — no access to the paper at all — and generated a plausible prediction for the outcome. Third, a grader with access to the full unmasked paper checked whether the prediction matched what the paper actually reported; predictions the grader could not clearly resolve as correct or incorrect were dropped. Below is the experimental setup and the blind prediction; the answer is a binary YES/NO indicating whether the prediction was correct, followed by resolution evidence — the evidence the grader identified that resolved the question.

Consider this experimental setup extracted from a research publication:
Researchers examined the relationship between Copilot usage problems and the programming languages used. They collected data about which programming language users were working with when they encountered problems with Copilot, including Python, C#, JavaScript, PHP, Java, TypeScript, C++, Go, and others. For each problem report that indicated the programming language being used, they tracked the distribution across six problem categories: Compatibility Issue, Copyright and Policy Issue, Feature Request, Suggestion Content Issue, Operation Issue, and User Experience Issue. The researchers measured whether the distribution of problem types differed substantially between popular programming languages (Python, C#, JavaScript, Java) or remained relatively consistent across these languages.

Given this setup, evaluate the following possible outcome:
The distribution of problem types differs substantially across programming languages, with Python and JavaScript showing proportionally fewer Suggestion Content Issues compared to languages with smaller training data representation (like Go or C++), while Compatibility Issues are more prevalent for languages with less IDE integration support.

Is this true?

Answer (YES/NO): NO